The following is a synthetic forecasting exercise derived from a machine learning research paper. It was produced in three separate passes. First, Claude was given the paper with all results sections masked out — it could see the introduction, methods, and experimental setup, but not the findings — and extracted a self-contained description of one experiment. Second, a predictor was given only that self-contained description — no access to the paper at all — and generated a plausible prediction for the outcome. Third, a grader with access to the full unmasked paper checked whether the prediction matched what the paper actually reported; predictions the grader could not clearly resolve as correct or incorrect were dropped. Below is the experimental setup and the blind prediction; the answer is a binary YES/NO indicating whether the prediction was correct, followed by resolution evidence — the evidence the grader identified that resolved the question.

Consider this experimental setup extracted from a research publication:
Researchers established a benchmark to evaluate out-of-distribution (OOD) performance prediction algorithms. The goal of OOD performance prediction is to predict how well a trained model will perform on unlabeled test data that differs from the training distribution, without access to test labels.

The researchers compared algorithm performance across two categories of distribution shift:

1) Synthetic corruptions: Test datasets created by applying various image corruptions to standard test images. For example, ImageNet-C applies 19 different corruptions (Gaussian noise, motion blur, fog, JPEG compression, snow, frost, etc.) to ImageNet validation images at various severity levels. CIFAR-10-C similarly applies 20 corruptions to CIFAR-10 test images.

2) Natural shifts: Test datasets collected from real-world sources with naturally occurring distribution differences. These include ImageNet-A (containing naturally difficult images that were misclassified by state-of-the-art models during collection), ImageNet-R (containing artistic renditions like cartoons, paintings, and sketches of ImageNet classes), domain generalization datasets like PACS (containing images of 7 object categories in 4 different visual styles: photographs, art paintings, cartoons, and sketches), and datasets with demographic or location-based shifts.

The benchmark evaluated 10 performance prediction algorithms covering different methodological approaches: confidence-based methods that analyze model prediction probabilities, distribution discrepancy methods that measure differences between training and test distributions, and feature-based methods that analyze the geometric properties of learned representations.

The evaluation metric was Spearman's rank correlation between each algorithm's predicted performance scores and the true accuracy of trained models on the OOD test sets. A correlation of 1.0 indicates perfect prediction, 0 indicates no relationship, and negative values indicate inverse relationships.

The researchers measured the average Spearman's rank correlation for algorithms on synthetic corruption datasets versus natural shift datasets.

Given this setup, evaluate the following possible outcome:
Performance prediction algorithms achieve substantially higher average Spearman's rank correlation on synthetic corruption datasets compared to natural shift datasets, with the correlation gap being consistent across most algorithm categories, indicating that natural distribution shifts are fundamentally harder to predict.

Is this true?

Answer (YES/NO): YES